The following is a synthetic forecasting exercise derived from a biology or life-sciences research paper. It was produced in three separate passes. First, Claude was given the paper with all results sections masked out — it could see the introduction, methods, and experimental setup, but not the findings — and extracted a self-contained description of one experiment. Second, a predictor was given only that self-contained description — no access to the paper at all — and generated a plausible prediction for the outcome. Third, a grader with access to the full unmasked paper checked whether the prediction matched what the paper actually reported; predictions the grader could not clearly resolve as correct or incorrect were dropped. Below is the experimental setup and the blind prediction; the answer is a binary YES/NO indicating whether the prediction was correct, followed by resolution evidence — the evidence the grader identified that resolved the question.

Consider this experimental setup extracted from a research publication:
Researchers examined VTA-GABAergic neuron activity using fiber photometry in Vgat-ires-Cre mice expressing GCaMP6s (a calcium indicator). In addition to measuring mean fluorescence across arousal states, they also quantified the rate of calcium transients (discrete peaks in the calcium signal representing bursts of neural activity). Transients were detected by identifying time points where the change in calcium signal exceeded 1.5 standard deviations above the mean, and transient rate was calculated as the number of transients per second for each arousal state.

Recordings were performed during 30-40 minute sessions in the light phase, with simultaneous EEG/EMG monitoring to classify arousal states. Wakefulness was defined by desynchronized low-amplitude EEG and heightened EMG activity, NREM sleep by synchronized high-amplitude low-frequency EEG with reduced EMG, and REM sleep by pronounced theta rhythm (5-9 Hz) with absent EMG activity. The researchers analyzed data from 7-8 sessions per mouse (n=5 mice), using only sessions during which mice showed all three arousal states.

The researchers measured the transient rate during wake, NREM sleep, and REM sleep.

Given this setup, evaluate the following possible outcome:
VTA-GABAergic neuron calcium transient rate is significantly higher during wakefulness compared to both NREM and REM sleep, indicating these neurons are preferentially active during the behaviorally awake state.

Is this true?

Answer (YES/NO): NO